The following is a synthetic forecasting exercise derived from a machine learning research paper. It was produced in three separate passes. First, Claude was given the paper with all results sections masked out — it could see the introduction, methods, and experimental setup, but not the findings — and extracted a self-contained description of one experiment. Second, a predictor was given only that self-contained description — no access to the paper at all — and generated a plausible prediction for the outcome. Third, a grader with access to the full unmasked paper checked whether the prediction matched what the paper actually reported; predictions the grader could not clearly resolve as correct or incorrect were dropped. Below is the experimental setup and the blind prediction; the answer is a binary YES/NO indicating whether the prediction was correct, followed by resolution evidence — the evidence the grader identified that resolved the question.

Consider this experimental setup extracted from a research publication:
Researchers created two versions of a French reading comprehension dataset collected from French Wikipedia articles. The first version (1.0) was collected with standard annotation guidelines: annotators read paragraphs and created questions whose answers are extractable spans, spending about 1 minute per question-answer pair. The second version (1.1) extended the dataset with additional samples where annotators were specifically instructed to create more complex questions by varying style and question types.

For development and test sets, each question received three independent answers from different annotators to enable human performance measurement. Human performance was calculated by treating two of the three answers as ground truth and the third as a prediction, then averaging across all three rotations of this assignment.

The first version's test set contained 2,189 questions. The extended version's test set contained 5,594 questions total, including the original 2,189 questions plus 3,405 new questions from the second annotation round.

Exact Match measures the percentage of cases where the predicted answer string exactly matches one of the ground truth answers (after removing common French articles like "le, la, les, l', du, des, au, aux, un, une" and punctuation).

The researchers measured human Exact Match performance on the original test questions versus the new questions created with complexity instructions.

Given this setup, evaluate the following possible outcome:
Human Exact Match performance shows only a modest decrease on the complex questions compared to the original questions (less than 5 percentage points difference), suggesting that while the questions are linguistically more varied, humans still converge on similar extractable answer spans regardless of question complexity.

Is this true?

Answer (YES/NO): YES